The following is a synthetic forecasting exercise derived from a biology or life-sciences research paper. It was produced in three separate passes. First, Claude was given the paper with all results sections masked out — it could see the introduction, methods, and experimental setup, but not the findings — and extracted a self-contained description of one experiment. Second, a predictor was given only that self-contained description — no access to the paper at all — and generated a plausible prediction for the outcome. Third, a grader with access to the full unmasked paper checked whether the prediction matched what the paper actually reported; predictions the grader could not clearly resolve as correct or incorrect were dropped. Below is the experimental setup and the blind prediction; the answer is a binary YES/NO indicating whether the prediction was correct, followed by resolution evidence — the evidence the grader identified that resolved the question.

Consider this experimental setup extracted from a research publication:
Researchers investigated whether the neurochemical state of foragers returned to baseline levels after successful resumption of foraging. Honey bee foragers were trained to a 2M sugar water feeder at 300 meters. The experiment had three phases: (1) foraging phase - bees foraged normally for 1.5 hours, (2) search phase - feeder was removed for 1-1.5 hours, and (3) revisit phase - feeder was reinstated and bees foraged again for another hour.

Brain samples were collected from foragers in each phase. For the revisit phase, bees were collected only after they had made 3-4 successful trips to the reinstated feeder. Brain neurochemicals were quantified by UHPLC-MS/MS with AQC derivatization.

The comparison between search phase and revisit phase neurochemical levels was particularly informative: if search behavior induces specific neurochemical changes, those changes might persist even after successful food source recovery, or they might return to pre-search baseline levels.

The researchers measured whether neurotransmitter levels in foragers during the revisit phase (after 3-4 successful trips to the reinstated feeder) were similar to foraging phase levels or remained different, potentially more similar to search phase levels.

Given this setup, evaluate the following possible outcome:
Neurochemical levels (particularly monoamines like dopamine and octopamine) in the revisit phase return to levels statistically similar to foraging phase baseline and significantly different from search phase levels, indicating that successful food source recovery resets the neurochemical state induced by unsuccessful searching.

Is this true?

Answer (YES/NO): NO